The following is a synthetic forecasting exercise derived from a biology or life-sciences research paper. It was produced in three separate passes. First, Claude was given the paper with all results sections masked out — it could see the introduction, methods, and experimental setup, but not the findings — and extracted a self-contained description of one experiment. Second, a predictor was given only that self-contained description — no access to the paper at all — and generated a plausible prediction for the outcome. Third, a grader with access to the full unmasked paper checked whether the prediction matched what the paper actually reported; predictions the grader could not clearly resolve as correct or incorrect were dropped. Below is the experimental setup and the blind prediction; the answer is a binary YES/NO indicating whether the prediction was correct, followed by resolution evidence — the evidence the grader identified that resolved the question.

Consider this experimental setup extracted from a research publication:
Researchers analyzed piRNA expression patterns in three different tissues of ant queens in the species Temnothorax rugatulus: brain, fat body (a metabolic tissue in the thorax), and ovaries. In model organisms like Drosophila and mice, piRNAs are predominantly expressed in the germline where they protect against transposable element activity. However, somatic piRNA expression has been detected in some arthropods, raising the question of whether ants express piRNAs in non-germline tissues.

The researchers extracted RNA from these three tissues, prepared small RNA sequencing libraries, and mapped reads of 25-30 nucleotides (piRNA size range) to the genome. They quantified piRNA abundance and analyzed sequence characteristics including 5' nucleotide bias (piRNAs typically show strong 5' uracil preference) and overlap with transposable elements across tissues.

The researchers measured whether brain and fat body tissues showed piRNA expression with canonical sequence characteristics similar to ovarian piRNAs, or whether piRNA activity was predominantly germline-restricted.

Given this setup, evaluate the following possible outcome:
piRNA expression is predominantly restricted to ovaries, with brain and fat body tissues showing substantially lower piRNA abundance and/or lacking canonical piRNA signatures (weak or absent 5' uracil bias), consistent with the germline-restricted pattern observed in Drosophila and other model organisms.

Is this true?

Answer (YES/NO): NO